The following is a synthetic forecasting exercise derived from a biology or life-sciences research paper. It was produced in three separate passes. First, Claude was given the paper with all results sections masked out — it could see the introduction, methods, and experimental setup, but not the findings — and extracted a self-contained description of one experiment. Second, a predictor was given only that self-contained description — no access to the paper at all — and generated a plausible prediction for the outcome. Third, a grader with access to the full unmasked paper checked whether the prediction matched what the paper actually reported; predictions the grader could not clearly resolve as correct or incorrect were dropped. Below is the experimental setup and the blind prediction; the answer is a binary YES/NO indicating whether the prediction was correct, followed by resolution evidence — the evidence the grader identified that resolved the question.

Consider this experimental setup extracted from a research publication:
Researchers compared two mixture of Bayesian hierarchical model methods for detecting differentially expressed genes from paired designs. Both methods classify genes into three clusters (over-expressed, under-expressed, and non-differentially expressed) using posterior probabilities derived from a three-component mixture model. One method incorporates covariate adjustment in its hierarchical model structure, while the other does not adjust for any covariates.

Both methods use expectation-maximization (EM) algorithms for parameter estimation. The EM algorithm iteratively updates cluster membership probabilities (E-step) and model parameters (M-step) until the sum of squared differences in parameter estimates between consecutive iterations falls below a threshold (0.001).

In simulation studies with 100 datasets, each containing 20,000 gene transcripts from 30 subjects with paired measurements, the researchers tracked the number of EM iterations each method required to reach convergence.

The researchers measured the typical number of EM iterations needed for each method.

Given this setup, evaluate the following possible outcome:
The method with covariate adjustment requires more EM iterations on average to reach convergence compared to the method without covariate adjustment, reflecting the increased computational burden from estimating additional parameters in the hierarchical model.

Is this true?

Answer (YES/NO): NO